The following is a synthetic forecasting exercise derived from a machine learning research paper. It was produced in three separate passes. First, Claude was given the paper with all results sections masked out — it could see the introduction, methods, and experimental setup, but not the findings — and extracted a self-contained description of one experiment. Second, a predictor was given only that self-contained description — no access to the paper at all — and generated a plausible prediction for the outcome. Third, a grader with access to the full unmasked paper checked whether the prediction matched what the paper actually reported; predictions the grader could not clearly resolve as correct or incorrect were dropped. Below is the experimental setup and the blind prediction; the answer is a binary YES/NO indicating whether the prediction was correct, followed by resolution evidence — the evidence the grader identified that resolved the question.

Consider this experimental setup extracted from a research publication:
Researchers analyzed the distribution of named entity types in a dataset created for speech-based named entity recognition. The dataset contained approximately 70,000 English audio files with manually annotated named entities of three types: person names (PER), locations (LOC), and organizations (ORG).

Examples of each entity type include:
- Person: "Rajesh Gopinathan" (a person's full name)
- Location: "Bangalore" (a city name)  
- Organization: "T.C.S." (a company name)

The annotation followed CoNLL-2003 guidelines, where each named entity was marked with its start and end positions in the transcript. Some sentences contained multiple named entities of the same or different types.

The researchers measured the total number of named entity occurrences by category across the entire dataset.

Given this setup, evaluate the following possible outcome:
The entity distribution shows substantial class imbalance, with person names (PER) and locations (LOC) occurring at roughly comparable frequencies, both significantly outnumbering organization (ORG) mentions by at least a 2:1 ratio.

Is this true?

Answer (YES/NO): NO